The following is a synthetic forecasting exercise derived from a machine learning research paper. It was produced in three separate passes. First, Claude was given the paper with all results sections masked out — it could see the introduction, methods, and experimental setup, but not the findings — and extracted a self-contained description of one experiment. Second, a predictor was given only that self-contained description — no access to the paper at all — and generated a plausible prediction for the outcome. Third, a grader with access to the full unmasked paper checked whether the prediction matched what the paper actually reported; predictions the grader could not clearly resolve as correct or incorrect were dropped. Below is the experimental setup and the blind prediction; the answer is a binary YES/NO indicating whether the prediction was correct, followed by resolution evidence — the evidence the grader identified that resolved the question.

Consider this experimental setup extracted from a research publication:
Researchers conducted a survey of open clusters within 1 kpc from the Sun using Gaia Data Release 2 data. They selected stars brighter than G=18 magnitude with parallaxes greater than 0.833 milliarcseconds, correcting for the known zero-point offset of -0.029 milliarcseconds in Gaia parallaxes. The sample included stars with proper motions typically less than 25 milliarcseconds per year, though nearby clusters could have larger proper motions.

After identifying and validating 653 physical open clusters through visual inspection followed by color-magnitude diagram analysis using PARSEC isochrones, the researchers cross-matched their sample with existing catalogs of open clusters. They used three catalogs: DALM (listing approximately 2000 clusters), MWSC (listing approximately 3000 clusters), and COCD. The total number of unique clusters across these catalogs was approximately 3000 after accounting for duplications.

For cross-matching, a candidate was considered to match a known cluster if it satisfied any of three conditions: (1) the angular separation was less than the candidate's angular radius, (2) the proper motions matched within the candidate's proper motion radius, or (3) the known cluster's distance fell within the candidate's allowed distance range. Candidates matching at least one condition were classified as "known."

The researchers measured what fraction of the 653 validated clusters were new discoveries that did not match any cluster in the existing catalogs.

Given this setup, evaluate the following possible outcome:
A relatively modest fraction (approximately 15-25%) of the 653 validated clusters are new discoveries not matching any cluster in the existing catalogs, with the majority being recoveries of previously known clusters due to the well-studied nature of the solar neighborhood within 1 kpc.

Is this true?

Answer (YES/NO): NO